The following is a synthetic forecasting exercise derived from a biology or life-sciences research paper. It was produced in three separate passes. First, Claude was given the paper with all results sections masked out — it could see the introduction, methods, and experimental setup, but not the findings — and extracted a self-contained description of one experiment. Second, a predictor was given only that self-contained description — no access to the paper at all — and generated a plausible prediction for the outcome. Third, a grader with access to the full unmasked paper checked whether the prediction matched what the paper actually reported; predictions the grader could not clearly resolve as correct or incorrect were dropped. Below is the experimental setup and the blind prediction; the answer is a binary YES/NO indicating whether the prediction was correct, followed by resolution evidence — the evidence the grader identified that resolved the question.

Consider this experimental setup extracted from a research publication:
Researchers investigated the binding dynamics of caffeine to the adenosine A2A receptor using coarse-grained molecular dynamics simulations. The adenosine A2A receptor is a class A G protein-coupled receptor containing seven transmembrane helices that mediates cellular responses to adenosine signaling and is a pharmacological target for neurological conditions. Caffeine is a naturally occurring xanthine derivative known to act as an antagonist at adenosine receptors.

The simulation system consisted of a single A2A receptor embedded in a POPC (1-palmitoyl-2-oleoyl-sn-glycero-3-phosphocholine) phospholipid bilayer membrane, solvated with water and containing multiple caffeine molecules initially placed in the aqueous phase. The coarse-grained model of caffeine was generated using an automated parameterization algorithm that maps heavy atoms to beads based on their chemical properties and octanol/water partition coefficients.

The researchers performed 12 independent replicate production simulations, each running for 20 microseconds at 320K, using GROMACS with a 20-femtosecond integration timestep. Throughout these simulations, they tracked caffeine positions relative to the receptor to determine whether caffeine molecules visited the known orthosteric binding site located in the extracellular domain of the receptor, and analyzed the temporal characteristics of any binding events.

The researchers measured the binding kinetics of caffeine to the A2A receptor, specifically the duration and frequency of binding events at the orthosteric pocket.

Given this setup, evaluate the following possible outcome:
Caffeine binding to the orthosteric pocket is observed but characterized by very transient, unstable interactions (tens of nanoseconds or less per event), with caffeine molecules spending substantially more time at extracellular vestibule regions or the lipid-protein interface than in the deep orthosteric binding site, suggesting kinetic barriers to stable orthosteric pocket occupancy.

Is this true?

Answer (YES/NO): NO